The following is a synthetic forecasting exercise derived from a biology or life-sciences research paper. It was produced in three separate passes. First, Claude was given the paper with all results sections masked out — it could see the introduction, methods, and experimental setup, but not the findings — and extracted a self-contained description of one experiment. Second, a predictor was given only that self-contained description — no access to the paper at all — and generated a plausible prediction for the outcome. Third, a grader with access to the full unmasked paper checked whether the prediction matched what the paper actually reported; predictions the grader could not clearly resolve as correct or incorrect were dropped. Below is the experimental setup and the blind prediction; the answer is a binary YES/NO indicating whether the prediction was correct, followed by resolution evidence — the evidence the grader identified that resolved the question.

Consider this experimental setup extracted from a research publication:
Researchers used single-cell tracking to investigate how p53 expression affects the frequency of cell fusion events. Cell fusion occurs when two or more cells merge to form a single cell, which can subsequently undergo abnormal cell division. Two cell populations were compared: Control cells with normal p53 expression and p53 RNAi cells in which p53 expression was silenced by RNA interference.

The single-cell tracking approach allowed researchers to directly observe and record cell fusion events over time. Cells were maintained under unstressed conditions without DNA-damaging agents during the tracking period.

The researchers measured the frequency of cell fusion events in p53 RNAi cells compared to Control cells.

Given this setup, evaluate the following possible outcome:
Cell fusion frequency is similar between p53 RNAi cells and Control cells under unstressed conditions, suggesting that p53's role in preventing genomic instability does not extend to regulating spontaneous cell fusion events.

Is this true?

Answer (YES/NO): NO